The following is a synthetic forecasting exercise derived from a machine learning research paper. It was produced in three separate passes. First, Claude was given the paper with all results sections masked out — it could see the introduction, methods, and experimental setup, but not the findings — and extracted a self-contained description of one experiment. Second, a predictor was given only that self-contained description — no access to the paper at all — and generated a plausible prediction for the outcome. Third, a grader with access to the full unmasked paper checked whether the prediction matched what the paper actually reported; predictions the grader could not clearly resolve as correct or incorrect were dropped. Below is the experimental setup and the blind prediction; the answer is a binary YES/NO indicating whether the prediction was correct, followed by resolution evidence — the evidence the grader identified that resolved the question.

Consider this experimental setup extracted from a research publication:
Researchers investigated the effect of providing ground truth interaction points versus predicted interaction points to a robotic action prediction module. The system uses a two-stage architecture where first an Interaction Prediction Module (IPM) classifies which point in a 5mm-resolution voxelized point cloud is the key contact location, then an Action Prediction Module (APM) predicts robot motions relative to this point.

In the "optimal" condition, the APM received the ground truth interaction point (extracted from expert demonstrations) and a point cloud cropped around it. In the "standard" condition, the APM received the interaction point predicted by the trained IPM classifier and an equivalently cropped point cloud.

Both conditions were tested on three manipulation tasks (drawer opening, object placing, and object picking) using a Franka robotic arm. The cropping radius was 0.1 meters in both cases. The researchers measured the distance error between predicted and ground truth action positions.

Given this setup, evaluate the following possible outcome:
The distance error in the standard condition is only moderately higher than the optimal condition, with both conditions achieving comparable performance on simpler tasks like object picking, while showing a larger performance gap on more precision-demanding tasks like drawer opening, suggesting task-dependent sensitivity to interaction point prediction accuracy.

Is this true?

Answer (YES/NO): NO